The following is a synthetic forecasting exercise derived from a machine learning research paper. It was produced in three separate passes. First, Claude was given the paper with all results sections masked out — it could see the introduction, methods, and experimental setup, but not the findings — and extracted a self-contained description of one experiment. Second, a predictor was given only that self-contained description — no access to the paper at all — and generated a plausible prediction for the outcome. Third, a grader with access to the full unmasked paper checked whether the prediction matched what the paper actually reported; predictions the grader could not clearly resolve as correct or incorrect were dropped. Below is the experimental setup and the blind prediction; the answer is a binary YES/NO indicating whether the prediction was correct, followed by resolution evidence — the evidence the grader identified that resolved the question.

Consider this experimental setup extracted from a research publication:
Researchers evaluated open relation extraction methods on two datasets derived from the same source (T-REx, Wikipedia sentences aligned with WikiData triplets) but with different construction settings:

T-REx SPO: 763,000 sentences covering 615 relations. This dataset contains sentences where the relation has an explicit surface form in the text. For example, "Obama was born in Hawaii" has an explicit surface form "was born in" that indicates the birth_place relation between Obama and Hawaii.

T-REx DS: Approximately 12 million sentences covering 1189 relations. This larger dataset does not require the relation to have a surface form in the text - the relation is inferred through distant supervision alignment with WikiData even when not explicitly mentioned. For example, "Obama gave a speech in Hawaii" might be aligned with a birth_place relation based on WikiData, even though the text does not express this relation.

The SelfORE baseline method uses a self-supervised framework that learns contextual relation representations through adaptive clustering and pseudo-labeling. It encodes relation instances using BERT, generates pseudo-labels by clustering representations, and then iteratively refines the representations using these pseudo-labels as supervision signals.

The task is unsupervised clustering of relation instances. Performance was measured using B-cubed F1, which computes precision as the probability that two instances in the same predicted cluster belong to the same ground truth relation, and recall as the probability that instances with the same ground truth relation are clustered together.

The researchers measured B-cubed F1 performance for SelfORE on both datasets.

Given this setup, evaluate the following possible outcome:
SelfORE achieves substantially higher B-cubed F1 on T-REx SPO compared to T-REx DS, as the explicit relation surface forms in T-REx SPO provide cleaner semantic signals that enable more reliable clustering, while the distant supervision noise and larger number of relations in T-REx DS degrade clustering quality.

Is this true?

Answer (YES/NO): YES